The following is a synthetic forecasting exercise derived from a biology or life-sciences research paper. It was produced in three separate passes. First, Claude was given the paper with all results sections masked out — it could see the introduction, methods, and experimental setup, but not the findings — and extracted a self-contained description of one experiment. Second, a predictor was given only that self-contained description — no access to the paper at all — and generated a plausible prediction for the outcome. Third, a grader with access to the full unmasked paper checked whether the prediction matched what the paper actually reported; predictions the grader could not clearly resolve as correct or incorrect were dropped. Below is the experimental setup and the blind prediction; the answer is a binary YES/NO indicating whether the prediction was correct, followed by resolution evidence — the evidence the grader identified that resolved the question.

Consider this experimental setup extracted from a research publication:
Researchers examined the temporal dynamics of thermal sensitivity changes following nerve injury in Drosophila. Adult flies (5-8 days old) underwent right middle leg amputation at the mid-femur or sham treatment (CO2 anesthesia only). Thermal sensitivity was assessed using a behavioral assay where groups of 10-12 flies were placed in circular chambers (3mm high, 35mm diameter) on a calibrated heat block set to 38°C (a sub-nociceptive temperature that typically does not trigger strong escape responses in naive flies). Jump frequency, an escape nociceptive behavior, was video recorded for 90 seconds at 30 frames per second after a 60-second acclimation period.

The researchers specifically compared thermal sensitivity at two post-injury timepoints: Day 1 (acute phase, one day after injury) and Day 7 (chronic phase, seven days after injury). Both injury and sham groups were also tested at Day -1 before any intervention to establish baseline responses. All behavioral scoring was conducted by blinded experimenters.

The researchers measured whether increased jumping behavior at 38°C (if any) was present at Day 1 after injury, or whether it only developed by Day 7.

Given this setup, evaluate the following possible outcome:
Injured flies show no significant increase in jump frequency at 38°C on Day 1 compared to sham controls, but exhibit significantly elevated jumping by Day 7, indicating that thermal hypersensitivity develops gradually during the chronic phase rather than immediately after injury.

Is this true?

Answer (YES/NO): YES